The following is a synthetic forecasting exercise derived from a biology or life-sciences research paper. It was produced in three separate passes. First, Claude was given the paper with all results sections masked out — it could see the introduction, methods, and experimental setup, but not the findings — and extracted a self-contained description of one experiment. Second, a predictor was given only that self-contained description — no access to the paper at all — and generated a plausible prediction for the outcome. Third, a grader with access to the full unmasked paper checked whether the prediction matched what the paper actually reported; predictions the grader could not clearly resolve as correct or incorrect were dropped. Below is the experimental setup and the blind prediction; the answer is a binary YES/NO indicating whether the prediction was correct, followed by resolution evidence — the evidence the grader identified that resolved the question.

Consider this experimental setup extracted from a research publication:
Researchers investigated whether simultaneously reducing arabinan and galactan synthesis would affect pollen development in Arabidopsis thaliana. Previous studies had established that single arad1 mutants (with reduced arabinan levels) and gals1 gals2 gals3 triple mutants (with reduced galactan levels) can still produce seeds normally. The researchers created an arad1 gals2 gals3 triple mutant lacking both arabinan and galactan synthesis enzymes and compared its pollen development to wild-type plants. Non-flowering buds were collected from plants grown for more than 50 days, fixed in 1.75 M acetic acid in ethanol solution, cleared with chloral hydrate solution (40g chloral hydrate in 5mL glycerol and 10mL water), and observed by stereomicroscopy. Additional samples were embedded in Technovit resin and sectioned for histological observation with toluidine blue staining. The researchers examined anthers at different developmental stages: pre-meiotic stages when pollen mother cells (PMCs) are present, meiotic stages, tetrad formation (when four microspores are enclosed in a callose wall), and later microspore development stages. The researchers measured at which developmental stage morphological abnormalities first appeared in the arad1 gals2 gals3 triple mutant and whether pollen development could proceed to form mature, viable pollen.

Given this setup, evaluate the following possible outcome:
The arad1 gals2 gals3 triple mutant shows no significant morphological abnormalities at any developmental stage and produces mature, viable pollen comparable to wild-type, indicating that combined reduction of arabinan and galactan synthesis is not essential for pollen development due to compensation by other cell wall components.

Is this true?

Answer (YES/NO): NO